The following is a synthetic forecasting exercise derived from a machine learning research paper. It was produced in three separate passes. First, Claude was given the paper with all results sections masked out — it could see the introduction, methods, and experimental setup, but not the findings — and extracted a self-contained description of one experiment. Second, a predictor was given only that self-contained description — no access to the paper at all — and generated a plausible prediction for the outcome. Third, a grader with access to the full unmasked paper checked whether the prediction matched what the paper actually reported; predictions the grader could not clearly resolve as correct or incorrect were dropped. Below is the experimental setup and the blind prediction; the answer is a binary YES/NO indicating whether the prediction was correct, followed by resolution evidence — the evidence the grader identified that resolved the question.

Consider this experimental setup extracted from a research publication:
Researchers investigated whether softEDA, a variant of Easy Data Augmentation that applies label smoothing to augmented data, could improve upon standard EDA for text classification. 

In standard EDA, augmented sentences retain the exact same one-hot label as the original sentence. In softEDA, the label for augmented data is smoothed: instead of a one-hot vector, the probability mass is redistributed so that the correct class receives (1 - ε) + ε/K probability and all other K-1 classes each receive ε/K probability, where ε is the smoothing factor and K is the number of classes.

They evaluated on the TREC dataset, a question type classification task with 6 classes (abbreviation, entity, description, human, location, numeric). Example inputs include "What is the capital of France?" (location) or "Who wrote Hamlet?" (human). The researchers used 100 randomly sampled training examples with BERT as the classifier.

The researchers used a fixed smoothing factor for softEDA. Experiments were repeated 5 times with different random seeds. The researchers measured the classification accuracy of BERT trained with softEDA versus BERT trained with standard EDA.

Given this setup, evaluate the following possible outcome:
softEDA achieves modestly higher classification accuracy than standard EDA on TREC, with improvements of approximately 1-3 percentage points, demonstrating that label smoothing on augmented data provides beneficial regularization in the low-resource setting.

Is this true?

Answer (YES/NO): YES